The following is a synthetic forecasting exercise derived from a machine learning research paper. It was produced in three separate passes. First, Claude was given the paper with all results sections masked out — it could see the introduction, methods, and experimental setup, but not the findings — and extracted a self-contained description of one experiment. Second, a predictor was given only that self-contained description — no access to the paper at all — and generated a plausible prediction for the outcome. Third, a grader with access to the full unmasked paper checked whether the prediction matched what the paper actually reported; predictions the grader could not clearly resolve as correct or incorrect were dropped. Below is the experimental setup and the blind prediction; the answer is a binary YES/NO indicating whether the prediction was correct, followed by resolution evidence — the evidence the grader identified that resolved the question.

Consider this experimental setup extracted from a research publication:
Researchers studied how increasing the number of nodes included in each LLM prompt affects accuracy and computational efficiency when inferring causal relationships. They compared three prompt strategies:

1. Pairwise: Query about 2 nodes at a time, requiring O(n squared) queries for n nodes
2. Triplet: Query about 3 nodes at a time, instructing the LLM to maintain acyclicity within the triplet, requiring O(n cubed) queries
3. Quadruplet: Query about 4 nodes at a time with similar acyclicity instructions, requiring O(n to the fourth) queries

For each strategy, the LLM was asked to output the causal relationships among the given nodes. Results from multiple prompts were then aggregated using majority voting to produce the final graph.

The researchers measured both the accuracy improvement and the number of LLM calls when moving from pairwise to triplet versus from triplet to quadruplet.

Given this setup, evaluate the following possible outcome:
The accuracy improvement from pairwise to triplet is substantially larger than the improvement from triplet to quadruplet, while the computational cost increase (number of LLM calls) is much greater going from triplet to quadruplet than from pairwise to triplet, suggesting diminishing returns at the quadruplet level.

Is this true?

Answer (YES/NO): NO